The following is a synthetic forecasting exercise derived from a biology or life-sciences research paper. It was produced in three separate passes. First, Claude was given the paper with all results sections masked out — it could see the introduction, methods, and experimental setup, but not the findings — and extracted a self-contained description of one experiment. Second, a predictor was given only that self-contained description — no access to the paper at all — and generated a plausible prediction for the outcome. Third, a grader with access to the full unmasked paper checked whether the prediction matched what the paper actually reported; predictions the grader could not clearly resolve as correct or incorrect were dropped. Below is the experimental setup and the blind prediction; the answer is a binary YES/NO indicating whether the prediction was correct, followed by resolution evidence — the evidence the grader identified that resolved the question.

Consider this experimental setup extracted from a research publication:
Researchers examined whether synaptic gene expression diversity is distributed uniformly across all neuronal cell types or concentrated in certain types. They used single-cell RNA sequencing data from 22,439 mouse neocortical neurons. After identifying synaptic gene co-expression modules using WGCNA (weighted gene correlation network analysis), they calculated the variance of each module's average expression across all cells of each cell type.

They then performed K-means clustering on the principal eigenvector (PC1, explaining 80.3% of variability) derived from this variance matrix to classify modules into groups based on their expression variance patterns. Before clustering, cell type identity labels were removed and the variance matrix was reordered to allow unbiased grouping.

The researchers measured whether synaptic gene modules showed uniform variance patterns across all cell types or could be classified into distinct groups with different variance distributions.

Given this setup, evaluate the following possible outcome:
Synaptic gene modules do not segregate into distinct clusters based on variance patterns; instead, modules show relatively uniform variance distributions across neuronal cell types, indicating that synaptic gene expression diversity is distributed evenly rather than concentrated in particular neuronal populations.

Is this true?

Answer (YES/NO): NO